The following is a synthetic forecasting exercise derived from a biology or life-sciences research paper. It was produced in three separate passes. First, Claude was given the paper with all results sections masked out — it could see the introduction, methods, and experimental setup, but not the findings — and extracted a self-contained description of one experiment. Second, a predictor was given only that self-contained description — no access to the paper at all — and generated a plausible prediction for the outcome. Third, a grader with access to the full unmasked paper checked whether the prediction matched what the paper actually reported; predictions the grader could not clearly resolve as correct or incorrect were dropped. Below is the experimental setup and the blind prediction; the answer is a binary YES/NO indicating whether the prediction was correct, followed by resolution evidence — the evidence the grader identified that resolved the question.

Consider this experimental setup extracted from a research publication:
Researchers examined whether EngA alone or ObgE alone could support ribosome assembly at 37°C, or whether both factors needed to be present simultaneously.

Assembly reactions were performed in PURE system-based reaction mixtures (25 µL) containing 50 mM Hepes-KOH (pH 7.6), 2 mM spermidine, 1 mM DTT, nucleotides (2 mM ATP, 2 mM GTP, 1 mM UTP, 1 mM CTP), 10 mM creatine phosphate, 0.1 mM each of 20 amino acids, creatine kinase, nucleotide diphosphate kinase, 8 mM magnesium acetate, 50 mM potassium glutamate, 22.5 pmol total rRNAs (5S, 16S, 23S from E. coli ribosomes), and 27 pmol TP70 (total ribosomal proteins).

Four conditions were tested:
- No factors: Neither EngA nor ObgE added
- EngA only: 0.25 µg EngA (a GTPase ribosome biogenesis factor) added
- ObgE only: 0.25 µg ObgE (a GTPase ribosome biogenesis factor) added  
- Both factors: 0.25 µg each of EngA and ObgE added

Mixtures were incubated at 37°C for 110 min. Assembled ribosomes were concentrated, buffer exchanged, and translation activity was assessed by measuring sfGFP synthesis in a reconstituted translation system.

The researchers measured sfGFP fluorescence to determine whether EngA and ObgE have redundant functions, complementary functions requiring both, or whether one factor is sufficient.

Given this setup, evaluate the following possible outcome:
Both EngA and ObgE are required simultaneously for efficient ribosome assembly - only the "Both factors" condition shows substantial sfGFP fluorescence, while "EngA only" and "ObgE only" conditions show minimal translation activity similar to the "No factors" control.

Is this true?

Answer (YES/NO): NO